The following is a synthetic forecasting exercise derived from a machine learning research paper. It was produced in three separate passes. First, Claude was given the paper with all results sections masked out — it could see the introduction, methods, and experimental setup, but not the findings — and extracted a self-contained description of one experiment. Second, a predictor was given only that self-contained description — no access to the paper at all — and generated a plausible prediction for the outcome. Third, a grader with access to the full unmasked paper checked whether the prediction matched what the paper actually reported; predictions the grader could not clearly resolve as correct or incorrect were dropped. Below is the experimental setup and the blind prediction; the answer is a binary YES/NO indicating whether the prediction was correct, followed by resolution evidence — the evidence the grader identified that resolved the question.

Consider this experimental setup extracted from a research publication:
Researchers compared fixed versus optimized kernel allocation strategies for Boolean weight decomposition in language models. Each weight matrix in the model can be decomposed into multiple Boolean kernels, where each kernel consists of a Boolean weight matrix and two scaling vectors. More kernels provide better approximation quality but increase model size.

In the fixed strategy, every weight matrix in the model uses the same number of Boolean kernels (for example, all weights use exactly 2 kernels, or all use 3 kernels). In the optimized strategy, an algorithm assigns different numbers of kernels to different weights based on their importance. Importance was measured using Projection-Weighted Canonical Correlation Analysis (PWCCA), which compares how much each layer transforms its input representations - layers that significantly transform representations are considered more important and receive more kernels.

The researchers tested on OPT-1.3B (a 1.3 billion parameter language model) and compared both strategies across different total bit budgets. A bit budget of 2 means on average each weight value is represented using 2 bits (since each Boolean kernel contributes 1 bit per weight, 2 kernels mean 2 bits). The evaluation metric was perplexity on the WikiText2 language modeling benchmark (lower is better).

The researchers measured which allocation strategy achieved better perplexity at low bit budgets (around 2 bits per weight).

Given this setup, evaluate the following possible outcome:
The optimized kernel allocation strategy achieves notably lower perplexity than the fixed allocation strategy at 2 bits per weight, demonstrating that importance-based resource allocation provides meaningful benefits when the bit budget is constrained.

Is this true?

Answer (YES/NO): NO